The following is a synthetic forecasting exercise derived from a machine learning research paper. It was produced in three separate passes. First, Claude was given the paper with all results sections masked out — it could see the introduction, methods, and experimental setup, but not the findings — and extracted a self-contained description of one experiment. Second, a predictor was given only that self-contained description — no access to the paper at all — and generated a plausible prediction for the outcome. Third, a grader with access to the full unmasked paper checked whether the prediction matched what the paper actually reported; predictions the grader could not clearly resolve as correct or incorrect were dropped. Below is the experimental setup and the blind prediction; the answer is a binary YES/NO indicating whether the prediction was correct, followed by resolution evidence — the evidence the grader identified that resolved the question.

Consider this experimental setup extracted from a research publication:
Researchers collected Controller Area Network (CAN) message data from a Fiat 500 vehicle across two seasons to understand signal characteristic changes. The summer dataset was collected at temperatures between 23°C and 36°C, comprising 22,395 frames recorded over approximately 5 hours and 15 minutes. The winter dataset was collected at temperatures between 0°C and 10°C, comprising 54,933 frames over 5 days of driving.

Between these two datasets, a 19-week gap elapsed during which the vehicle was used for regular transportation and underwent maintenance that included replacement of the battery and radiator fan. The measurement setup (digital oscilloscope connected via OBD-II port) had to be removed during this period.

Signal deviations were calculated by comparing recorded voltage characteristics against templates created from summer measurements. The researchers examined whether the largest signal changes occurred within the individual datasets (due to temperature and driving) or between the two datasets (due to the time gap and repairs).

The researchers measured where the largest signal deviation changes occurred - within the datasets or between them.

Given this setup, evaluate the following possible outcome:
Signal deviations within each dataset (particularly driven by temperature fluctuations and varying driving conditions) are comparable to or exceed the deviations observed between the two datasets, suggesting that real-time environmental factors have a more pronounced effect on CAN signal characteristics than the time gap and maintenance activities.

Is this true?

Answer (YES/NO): NO